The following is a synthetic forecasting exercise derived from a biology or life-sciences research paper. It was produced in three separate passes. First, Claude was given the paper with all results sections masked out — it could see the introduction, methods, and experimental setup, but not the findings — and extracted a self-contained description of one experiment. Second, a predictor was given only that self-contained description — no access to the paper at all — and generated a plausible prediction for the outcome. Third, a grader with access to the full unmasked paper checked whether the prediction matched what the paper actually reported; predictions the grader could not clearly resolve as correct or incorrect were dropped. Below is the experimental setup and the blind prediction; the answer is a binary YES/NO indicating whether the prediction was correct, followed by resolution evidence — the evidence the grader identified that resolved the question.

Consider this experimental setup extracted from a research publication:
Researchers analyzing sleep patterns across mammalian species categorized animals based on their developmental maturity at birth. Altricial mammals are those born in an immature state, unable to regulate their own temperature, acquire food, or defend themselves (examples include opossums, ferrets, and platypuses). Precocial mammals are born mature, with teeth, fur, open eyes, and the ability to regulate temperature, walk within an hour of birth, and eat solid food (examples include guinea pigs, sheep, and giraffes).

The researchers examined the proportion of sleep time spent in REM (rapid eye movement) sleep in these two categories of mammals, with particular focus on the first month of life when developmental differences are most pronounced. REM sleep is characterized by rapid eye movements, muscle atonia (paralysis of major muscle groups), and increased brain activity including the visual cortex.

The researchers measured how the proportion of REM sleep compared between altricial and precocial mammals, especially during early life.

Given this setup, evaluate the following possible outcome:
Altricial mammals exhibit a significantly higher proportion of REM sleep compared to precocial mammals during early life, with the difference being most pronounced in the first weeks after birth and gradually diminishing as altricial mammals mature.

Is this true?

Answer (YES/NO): YES